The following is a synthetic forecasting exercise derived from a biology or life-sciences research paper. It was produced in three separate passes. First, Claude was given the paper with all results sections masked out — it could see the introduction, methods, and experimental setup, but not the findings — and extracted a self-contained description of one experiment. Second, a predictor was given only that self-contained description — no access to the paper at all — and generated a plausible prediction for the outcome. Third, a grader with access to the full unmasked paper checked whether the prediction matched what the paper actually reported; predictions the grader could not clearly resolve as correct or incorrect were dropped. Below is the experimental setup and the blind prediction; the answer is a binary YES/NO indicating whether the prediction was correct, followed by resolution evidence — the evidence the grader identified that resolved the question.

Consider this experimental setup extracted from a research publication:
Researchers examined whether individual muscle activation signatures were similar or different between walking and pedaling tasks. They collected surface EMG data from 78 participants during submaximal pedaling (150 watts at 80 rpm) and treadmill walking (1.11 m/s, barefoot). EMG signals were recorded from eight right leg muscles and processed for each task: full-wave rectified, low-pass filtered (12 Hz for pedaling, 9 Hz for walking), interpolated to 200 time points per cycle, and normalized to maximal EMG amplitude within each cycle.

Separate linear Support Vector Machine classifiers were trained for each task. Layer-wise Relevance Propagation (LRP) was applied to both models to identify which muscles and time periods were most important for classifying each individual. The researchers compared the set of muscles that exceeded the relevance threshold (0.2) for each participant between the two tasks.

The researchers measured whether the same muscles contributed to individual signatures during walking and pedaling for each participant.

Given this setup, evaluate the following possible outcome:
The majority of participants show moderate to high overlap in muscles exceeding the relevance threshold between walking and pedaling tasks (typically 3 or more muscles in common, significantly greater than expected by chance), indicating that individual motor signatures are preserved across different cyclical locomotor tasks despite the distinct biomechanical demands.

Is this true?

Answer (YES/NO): NO